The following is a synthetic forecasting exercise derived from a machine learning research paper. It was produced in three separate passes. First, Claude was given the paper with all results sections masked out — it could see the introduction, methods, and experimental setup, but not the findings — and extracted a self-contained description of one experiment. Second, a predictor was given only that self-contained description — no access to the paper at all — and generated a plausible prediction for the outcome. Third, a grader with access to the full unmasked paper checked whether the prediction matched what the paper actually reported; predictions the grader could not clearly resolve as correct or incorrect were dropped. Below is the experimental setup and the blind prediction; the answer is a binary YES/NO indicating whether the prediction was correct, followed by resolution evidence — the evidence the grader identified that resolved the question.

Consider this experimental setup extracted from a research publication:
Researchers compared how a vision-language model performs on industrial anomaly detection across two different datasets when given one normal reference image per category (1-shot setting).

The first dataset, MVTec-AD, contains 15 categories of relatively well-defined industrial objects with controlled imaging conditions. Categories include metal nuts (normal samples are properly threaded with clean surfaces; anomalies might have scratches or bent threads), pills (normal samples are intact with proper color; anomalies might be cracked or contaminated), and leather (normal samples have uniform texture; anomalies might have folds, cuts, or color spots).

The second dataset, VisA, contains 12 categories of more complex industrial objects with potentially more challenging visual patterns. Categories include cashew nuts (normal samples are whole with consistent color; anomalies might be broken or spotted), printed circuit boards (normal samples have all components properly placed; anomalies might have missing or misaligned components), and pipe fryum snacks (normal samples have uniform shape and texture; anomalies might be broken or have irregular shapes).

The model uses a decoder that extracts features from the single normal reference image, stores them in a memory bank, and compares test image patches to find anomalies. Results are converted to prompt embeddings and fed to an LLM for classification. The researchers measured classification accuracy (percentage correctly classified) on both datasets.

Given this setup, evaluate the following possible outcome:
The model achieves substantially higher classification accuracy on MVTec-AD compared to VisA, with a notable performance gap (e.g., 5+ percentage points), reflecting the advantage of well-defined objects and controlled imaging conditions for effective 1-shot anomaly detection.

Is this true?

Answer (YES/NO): YES